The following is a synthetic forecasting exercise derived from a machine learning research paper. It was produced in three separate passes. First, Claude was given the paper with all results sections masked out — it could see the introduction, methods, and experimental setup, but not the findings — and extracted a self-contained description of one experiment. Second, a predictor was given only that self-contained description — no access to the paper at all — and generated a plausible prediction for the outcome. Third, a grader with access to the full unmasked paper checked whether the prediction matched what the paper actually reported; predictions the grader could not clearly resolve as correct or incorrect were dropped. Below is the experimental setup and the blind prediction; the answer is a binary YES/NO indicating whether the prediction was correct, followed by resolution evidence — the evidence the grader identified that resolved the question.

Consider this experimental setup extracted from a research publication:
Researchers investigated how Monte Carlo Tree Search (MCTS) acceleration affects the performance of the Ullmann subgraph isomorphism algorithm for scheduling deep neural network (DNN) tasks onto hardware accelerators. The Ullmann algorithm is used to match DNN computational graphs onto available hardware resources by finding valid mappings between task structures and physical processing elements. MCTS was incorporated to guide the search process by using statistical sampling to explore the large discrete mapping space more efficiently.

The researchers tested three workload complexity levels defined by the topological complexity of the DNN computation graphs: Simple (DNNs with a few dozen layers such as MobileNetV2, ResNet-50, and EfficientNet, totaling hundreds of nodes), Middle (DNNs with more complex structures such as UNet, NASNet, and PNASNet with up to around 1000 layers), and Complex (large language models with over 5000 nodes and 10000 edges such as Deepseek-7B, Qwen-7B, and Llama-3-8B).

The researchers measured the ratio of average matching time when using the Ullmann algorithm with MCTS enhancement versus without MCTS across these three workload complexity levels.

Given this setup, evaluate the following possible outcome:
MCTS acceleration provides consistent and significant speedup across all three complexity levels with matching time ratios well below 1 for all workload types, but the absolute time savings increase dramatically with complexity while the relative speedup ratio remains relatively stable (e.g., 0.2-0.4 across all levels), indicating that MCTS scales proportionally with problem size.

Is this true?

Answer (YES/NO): NO